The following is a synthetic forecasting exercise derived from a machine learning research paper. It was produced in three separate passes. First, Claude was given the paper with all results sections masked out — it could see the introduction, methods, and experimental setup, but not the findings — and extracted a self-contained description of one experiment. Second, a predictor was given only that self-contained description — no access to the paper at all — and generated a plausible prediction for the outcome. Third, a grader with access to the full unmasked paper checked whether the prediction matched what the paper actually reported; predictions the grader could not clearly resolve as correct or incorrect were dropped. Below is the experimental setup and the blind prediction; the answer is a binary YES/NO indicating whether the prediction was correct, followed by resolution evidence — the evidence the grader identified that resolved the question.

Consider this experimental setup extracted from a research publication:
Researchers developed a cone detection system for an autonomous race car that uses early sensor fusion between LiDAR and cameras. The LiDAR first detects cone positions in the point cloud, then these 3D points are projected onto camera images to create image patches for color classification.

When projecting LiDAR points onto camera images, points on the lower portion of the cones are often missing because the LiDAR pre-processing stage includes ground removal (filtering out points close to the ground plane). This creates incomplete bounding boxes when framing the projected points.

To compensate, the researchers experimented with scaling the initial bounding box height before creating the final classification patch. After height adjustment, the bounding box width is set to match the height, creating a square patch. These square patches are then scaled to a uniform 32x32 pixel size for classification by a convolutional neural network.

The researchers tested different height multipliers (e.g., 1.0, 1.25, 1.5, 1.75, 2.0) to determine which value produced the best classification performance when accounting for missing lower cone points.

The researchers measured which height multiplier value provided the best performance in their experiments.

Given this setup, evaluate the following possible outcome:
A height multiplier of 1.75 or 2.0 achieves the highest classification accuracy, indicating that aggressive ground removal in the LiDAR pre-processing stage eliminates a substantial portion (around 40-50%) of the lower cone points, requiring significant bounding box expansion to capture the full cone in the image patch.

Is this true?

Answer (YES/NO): NO